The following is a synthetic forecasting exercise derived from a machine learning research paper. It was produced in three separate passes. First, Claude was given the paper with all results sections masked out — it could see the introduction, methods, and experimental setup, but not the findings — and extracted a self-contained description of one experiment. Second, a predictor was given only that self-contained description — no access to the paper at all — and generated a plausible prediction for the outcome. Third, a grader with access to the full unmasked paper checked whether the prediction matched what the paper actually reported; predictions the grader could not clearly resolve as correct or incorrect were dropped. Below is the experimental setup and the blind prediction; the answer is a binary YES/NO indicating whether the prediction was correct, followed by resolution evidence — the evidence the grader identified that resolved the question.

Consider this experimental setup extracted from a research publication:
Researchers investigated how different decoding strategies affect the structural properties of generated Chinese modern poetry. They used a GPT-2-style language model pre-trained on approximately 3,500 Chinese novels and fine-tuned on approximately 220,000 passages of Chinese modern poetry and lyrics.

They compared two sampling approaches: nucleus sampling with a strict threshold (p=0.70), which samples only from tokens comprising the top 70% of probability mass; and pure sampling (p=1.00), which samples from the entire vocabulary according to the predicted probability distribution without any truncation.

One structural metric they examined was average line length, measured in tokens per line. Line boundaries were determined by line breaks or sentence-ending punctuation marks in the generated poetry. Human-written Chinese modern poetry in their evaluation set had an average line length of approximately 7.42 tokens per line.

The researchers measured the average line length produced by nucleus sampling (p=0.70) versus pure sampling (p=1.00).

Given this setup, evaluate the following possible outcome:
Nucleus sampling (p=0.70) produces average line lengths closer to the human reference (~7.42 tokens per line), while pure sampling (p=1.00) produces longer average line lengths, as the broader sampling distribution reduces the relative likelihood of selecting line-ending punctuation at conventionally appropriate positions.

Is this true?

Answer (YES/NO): NO